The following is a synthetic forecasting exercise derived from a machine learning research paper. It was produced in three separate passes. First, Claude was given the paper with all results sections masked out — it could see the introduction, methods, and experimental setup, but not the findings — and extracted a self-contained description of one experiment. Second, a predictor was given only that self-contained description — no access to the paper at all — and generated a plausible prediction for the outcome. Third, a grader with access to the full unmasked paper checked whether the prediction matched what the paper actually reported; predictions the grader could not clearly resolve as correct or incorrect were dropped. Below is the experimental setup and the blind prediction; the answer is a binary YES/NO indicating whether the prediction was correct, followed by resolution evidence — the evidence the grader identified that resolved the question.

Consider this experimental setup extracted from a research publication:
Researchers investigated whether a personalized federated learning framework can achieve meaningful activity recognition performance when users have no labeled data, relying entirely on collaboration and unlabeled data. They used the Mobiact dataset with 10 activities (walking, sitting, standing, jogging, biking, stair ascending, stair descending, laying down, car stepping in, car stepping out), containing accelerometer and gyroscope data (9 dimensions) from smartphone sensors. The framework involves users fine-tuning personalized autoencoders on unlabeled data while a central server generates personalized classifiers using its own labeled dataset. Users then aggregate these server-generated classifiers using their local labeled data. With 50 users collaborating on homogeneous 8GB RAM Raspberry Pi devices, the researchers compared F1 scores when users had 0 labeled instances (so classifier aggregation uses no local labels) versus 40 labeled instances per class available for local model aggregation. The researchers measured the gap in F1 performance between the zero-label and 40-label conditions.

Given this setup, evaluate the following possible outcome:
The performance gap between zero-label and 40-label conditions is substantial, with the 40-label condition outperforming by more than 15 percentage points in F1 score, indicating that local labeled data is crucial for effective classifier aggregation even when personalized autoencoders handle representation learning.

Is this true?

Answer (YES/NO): NO